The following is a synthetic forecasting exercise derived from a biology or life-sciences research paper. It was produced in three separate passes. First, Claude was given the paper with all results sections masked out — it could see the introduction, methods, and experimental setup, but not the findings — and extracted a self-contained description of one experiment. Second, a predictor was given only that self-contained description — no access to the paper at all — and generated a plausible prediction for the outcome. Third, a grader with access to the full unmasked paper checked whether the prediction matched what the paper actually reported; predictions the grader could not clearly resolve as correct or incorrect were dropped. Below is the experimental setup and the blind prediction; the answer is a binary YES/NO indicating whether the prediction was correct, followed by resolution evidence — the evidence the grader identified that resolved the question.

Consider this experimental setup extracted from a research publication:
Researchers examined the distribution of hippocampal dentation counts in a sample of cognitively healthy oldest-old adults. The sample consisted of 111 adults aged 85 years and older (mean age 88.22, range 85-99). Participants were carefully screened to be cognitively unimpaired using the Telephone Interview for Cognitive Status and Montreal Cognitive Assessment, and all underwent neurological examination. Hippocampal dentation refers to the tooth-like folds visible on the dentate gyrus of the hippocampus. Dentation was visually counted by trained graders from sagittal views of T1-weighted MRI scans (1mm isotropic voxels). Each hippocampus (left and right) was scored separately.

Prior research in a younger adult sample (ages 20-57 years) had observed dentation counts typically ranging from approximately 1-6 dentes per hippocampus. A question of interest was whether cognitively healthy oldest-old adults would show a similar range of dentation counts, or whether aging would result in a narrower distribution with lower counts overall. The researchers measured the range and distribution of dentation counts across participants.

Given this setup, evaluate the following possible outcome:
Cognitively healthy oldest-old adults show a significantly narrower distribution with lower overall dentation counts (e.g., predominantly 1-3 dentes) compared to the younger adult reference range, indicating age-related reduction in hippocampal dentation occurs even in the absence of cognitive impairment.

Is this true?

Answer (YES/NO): NO